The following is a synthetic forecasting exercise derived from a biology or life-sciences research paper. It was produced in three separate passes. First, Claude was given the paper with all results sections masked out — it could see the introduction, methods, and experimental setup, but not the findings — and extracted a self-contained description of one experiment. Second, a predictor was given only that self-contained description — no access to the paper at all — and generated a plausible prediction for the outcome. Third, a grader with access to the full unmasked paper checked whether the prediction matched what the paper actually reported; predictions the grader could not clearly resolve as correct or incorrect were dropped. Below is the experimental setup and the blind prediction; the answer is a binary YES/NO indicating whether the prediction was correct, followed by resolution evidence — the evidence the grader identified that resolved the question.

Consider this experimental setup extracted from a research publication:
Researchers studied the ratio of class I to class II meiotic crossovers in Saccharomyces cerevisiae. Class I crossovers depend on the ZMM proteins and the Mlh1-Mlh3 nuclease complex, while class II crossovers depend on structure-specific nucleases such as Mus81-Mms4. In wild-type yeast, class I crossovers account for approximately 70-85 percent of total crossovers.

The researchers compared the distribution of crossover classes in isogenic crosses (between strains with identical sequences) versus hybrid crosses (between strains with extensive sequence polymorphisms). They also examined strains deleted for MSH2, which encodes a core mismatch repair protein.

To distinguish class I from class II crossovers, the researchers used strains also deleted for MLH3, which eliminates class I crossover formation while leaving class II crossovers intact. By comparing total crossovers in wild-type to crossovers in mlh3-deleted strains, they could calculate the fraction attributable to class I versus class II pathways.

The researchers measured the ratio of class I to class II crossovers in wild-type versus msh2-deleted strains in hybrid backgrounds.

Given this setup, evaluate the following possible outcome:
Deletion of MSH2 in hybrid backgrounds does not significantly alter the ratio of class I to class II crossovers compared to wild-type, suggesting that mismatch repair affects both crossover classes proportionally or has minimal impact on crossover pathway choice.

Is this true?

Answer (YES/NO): NO